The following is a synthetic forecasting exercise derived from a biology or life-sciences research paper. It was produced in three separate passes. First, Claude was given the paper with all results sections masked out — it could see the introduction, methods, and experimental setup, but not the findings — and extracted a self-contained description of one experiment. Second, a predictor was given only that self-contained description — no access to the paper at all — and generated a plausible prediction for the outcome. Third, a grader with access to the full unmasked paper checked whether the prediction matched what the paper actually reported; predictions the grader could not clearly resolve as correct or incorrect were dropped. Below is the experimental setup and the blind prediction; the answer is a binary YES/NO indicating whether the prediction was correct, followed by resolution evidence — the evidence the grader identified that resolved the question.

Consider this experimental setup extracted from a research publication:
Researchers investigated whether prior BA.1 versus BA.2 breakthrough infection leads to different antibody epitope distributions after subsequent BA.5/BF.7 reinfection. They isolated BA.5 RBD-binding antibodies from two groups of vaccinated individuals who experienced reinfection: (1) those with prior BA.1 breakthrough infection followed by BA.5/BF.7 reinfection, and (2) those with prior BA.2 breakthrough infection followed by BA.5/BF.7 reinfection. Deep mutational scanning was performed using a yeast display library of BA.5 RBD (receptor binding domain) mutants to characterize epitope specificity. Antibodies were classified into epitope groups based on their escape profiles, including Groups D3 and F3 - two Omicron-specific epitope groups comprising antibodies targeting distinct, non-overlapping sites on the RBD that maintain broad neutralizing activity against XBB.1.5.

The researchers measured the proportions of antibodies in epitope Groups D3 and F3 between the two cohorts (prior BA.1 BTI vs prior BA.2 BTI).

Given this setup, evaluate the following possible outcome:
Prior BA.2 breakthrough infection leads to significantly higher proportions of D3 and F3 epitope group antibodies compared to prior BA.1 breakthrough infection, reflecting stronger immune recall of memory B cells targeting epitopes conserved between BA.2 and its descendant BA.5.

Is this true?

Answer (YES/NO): NO